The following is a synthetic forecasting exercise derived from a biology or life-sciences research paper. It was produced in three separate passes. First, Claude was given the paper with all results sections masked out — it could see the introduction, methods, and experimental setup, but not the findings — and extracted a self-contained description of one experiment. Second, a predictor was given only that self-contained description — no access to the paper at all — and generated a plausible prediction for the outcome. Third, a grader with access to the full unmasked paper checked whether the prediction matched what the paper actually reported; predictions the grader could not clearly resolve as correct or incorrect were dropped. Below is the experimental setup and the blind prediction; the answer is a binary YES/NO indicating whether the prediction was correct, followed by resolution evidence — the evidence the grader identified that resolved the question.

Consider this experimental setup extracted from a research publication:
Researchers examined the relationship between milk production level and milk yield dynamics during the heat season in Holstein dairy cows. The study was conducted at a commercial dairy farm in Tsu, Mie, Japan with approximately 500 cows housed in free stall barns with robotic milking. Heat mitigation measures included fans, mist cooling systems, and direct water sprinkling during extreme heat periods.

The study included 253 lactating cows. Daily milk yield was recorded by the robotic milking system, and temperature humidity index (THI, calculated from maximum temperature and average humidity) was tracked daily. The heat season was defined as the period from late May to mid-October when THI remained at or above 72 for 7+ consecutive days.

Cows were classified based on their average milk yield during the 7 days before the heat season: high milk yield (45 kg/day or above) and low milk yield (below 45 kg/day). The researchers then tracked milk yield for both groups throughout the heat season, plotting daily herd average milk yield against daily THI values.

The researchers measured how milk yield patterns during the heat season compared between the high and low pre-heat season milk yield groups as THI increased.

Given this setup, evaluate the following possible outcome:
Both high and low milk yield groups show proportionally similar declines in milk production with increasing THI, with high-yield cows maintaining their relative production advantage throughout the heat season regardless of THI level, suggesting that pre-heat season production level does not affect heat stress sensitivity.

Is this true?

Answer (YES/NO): NO